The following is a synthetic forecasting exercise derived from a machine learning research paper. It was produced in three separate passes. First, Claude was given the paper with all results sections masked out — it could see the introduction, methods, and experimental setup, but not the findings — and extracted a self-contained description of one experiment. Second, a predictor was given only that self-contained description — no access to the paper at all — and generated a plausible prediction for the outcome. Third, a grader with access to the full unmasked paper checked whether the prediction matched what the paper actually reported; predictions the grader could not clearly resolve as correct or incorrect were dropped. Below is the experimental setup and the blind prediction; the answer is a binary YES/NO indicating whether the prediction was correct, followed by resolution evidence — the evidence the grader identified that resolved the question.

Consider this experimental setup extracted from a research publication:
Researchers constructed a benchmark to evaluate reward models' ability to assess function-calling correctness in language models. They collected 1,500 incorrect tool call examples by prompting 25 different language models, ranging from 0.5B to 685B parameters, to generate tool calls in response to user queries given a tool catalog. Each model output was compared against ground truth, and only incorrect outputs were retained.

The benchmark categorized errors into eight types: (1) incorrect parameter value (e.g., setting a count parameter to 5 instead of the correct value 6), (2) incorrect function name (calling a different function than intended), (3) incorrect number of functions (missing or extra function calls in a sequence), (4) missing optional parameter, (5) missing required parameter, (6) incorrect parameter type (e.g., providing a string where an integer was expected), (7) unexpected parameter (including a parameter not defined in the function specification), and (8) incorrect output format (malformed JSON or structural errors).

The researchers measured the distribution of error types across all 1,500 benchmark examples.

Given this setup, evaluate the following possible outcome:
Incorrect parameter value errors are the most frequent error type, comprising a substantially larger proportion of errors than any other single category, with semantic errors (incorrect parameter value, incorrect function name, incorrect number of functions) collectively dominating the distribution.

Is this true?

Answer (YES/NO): YES